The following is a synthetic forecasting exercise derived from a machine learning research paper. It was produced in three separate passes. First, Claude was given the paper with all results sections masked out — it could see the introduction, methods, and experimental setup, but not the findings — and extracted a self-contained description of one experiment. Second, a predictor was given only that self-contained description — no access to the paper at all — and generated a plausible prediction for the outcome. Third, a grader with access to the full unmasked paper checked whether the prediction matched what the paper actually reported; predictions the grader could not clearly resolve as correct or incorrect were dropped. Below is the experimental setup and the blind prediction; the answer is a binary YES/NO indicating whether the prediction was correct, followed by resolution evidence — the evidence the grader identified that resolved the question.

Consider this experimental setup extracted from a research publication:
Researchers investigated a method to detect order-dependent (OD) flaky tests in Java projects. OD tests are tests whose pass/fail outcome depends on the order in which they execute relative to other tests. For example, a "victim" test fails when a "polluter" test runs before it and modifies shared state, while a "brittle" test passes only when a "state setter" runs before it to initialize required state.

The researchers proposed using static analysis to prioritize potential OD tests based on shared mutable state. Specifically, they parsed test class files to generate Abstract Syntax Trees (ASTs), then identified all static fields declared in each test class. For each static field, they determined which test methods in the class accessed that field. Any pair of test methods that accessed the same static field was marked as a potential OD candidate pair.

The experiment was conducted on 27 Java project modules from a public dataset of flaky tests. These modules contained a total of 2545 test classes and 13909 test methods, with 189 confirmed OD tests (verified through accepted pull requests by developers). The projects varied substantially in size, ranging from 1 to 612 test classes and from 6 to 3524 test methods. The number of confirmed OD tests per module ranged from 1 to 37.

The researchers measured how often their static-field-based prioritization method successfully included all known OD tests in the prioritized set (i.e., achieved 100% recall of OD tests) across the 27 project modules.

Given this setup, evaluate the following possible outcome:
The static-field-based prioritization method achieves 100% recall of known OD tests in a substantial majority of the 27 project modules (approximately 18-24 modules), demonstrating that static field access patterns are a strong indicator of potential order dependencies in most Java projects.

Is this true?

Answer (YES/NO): YES